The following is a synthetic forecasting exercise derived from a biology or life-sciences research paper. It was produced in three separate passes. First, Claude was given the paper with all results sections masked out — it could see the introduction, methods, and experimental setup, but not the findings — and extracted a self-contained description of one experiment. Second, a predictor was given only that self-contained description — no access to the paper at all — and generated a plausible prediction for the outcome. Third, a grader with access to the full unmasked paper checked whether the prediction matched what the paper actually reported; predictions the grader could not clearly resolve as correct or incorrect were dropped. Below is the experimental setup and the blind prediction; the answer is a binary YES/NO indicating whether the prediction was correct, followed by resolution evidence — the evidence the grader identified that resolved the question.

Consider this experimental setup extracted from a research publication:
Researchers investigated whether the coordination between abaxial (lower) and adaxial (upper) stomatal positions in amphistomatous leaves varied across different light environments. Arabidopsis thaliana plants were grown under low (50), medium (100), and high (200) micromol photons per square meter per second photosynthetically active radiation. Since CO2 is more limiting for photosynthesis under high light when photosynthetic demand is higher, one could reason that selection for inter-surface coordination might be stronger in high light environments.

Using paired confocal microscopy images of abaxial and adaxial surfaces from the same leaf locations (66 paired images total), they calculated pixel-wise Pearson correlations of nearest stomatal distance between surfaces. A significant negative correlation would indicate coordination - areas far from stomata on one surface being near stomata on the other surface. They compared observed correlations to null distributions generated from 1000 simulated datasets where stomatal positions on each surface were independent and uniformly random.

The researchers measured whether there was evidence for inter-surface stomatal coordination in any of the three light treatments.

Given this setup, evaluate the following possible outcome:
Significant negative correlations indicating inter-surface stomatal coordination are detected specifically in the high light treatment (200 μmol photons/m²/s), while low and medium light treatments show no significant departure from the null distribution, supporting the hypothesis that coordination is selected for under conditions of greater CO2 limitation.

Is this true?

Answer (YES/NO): NO